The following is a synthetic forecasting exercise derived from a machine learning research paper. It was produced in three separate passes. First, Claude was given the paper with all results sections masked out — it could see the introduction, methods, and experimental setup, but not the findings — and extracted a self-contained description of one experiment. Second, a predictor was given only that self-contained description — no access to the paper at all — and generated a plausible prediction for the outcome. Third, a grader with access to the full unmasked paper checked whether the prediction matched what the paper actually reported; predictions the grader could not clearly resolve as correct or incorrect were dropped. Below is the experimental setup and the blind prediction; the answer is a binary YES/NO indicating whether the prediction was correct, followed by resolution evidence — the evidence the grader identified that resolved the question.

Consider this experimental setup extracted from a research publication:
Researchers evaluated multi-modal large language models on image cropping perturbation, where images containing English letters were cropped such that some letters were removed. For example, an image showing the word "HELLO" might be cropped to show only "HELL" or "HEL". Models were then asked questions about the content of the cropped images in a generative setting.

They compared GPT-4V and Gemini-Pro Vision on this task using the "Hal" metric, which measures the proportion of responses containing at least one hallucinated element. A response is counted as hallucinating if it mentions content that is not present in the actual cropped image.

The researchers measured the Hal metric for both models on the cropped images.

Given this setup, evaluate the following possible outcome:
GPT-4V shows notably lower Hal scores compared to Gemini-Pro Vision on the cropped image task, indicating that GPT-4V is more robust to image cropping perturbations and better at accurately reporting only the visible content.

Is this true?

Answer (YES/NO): NO